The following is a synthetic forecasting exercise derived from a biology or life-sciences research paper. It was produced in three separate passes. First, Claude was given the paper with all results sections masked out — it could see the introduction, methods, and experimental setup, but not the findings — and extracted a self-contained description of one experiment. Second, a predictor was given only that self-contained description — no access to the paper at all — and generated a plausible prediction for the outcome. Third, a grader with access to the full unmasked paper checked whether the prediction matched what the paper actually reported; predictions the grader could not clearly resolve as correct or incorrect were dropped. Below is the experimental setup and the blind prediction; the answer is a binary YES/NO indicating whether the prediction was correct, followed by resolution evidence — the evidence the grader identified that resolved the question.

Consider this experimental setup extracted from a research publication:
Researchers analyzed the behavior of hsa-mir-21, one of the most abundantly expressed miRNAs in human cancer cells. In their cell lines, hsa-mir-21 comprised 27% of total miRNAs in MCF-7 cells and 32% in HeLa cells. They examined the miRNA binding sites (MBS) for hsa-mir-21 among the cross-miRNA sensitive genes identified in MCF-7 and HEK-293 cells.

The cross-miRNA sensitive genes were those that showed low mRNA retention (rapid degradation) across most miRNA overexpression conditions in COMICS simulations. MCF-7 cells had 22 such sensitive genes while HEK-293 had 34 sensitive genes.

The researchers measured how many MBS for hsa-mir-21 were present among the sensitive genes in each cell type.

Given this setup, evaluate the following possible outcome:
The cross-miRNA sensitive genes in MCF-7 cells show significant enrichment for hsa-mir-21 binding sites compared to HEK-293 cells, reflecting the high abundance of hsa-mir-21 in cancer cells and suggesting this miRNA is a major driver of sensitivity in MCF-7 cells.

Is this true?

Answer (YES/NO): NO